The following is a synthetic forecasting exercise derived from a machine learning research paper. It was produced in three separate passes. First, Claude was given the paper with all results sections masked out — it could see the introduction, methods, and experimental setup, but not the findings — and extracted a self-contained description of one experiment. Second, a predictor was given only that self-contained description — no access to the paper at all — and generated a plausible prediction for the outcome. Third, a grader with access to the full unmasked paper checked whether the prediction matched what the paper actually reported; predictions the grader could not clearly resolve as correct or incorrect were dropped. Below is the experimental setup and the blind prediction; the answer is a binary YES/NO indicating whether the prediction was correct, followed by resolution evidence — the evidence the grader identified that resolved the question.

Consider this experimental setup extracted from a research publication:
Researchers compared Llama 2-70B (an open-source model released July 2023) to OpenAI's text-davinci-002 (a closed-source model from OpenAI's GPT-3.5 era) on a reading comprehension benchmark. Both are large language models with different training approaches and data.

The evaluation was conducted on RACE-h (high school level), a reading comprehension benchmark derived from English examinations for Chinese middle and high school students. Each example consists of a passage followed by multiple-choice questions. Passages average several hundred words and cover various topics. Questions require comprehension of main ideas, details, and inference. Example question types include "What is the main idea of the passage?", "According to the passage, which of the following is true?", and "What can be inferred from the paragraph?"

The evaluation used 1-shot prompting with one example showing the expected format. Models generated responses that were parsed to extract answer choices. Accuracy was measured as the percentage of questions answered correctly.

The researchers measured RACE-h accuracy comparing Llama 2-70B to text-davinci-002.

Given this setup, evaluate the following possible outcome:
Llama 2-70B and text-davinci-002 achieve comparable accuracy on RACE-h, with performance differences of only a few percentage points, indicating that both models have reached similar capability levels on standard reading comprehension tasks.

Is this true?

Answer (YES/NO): NO